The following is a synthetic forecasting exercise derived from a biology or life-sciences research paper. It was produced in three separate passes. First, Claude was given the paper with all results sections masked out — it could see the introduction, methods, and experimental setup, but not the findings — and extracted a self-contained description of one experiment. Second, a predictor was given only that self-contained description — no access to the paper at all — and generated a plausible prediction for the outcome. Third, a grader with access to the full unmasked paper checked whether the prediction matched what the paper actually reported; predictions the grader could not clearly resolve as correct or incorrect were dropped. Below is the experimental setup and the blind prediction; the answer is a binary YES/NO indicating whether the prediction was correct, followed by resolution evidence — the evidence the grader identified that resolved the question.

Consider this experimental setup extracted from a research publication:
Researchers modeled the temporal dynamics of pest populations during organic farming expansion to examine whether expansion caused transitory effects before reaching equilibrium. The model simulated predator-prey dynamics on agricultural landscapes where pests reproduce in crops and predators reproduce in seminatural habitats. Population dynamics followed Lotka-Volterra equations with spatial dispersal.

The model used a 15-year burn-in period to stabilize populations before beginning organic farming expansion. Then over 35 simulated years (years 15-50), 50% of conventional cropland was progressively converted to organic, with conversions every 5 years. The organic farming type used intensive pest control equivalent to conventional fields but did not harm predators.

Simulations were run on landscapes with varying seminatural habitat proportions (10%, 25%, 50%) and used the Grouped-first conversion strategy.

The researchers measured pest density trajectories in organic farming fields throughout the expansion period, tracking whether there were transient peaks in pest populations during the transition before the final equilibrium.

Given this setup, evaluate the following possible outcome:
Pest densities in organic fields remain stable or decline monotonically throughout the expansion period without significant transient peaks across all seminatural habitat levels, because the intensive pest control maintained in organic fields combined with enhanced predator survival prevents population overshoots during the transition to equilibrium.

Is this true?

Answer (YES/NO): NO